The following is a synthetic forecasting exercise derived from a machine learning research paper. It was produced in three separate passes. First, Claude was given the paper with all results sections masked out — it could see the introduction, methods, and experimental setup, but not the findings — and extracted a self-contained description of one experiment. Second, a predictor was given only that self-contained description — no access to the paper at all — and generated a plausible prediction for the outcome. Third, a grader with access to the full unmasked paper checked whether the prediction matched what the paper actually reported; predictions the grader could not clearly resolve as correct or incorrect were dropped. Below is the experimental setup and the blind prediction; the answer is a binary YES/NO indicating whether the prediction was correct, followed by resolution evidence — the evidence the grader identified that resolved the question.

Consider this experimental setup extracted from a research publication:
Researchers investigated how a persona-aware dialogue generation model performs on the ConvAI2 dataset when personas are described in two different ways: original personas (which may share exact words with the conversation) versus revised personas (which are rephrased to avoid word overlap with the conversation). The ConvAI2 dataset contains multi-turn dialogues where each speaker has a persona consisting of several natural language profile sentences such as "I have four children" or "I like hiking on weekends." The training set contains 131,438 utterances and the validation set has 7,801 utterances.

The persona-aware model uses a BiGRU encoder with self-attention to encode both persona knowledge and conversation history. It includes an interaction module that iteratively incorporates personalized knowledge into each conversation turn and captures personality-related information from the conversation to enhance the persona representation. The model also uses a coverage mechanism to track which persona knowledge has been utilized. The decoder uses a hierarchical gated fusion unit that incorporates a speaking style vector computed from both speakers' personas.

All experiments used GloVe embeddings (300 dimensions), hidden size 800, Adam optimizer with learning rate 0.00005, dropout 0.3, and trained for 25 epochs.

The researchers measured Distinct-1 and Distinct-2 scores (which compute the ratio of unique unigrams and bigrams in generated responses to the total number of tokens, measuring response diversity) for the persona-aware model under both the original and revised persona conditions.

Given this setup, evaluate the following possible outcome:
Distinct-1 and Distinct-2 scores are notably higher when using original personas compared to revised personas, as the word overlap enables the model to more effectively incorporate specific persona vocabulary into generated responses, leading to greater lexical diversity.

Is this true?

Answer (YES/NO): YES